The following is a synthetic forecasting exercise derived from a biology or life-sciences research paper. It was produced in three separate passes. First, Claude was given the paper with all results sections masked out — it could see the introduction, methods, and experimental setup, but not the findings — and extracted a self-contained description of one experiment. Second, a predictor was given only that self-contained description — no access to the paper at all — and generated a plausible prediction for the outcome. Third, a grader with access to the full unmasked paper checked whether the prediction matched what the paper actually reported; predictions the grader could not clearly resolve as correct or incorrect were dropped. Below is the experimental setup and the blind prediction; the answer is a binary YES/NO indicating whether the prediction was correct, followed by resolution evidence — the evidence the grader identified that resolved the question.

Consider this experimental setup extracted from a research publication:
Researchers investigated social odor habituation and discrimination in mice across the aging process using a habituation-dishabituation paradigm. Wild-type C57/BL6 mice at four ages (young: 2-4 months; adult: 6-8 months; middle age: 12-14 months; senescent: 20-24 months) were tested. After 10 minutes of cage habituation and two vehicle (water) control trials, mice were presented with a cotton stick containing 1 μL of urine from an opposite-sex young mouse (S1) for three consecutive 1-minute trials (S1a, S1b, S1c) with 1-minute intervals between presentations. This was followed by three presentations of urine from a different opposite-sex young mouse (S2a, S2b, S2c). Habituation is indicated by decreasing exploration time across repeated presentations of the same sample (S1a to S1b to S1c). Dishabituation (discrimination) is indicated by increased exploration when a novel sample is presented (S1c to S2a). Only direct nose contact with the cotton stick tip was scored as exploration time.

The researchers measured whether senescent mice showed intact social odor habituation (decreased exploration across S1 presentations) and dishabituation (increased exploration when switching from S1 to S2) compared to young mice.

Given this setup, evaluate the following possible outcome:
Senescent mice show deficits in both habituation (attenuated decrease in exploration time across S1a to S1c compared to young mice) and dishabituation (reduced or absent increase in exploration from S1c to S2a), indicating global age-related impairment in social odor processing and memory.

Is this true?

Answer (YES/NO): YES